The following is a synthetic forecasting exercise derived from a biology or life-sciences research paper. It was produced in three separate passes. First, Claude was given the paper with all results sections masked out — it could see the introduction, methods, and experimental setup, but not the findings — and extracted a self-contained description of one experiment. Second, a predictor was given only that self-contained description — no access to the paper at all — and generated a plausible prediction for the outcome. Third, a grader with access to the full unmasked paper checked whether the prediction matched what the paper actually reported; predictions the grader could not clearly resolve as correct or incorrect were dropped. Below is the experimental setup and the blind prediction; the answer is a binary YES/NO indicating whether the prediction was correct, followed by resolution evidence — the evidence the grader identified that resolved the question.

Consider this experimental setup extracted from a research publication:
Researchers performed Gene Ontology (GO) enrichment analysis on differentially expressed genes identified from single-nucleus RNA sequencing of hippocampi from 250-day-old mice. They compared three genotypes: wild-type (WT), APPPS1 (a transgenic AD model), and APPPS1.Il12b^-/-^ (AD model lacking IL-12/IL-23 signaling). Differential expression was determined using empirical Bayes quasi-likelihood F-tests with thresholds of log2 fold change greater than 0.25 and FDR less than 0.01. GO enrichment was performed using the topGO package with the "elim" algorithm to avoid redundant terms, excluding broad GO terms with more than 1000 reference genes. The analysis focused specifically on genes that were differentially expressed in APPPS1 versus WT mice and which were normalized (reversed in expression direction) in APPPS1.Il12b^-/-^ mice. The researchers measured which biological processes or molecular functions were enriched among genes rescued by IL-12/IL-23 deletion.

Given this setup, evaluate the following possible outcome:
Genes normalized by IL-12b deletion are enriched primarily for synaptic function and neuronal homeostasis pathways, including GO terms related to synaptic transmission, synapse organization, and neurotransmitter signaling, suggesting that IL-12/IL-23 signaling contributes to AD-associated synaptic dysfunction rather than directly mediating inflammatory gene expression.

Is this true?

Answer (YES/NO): NO